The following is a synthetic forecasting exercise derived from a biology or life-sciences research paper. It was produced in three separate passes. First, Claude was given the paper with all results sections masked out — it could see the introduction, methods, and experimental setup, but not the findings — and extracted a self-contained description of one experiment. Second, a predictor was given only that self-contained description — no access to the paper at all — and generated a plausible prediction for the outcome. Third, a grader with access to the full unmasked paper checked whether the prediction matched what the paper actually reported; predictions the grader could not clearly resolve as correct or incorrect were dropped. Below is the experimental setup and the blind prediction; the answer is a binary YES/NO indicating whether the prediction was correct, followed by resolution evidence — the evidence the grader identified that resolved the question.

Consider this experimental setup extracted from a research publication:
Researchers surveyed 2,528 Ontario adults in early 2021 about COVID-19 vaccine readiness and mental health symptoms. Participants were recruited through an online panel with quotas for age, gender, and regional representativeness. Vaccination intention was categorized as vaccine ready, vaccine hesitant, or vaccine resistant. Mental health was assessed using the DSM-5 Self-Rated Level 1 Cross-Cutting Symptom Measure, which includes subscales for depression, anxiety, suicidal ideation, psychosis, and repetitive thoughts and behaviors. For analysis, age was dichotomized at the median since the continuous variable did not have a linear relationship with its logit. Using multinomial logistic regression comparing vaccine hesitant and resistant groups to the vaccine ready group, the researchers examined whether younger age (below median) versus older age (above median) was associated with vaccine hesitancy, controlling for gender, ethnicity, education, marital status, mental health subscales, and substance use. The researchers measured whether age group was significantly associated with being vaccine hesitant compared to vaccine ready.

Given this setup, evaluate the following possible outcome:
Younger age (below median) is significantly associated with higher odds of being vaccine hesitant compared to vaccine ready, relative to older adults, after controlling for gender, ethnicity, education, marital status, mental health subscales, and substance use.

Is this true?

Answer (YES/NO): YES